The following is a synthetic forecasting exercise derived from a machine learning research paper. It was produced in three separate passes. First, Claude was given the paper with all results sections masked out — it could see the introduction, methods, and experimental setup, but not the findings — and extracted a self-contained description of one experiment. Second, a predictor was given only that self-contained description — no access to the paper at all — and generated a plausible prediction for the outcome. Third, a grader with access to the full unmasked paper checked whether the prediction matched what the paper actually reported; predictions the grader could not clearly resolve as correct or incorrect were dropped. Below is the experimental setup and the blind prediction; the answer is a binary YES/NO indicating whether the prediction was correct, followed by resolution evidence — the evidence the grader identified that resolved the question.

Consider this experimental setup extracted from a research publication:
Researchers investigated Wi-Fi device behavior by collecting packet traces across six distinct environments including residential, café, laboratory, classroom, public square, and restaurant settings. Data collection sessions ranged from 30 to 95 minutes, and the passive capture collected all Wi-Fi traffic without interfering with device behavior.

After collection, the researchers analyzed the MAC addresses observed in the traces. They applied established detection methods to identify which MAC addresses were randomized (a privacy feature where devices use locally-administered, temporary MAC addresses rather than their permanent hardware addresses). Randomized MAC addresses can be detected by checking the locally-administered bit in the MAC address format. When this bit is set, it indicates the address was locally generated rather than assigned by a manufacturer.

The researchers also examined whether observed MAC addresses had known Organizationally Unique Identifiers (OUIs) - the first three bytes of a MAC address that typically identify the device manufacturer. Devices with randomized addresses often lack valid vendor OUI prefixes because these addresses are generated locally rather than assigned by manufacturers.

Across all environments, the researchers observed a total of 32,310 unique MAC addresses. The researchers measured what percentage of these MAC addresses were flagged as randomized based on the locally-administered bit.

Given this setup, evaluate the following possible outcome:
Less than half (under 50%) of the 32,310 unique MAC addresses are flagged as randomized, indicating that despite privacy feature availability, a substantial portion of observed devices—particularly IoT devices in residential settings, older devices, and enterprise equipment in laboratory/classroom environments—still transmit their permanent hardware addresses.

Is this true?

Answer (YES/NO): NO